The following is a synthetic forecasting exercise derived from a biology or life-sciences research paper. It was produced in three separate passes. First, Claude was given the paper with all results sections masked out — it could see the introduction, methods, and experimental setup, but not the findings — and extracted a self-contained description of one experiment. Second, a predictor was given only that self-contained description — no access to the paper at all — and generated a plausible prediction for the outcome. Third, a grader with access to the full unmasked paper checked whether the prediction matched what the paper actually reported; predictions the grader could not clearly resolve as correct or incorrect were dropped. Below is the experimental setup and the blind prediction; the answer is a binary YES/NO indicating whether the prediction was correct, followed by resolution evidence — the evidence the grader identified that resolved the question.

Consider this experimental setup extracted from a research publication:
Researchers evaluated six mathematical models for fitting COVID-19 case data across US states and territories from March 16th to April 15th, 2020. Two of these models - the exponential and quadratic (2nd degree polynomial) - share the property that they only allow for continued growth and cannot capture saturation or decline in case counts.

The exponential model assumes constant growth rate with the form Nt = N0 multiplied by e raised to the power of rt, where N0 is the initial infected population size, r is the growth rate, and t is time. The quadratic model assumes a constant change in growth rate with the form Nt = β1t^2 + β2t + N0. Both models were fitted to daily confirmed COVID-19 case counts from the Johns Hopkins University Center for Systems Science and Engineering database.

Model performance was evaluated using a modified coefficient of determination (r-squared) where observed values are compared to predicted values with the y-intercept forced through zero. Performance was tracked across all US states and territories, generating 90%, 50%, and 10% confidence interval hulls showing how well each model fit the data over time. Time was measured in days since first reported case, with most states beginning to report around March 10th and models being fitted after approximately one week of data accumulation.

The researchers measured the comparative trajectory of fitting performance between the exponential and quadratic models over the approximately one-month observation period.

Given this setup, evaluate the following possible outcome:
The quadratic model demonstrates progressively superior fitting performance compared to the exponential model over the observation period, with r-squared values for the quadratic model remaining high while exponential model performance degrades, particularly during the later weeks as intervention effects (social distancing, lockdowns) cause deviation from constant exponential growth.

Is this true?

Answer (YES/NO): YES